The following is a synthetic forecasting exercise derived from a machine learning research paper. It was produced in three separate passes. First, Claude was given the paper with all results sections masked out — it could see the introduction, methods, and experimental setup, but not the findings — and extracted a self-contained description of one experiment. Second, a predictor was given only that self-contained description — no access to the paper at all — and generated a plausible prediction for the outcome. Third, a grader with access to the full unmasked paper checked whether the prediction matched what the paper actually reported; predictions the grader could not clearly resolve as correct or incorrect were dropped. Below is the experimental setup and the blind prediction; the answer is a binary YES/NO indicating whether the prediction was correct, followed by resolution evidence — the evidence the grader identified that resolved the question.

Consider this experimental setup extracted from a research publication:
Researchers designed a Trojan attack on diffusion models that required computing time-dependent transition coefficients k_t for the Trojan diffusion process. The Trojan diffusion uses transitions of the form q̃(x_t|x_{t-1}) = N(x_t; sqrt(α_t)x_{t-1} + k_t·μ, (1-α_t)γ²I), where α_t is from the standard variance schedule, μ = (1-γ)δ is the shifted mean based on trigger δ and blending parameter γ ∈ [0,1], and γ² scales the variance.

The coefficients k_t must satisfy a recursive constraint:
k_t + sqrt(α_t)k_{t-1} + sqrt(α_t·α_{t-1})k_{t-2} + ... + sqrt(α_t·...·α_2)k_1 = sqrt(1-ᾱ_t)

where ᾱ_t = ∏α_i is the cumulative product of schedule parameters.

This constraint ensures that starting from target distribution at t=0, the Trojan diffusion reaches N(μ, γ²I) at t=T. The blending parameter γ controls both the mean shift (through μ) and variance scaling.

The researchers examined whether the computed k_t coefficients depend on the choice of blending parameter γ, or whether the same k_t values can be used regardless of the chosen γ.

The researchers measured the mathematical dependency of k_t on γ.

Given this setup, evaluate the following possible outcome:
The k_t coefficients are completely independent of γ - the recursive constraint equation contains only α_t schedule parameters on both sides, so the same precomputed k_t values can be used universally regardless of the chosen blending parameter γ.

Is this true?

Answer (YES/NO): YES